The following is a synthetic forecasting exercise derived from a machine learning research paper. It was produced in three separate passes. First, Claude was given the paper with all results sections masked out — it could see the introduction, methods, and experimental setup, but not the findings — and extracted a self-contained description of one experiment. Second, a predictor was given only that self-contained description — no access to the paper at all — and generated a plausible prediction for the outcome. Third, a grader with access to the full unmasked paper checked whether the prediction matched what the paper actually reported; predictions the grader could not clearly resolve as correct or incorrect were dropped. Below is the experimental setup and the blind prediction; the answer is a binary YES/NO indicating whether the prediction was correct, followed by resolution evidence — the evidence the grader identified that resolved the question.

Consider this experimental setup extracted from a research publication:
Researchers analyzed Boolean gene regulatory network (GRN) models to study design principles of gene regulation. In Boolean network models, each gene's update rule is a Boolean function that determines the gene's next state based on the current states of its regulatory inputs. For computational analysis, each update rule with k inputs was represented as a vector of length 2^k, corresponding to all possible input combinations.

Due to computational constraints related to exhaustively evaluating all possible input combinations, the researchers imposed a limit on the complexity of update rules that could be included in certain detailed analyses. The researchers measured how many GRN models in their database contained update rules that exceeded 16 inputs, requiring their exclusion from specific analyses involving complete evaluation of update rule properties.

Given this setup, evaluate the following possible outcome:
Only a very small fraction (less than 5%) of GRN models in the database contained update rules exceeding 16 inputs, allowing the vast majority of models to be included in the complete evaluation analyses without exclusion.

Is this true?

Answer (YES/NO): YES